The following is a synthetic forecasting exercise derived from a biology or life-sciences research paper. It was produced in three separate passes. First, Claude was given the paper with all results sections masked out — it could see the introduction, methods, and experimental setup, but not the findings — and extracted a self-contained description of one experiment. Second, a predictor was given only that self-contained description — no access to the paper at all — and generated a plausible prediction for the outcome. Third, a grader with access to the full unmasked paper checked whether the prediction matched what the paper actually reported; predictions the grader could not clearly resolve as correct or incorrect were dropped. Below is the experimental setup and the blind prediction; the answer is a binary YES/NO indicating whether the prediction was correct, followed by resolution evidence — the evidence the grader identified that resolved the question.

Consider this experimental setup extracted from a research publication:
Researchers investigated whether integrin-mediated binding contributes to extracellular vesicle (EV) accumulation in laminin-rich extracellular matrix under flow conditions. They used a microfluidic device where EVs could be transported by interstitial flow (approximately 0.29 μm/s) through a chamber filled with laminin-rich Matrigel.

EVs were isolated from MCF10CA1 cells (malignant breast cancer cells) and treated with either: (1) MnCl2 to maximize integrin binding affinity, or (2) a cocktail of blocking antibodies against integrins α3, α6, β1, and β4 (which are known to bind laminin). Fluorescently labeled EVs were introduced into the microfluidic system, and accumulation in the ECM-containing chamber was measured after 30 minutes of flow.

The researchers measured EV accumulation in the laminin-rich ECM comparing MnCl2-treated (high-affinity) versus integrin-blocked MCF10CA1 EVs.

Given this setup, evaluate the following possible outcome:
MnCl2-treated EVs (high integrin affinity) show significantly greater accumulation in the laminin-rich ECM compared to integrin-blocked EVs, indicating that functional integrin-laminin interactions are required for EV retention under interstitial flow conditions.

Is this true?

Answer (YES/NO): YES